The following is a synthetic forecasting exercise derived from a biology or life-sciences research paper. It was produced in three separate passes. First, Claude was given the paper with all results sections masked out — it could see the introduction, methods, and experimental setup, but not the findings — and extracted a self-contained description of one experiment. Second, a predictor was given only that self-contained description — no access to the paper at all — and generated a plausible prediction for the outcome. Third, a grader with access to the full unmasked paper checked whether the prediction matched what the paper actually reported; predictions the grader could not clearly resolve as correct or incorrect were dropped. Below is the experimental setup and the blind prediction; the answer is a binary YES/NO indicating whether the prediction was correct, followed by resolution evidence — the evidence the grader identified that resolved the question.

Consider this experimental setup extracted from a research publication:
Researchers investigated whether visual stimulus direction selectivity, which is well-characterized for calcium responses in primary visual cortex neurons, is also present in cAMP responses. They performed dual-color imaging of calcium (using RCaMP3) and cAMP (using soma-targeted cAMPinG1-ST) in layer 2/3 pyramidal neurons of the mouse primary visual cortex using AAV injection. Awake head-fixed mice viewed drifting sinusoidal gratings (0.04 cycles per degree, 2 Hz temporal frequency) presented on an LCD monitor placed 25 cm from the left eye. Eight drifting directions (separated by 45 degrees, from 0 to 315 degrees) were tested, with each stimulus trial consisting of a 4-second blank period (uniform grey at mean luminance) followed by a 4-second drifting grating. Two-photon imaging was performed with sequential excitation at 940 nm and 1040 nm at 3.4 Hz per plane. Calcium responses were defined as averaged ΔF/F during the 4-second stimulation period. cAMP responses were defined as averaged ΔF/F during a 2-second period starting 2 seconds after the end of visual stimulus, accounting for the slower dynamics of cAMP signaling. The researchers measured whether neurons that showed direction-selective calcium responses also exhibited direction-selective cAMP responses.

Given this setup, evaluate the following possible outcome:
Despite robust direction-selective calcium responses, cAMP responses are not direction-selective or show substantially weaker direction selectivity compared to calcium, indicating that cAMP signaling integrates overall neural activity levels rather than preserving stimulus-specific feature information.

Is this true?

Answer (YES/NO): NO